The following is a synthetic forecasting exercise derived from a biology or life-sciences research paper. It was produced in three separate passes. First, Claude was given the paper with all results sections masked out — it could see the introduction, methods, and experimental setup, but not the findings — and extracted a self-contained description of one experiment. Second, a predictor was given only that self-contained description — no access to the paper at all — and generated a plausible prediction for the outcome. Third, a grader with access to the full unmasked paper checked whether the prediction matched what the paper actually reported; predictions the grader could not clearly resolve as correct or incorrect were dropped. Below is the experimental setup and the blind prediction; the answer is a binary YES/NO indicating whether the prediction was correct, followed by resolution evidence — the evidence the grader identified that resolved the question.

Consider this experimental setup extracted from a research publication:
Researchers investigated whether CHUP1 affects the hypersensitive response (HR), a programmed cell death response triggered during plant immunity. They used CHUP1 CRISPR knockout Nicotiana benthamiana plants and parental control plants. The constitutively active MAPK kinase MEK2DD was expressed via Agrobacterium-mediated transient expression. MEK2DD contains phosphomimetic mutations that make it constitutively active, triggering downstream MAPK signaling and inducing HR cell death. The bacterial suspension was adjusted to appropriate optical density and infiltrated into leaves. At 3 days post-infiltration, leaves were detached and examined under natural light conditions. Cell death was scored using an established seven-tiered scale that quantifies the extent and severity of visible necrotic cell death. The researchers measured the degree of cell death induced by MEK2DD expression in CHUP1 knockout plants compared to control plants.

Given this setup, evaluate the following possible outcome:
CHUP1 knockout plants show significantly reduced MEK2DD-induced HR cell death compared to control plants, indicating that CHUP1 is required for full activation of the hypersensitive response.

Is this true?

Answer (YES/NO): NO